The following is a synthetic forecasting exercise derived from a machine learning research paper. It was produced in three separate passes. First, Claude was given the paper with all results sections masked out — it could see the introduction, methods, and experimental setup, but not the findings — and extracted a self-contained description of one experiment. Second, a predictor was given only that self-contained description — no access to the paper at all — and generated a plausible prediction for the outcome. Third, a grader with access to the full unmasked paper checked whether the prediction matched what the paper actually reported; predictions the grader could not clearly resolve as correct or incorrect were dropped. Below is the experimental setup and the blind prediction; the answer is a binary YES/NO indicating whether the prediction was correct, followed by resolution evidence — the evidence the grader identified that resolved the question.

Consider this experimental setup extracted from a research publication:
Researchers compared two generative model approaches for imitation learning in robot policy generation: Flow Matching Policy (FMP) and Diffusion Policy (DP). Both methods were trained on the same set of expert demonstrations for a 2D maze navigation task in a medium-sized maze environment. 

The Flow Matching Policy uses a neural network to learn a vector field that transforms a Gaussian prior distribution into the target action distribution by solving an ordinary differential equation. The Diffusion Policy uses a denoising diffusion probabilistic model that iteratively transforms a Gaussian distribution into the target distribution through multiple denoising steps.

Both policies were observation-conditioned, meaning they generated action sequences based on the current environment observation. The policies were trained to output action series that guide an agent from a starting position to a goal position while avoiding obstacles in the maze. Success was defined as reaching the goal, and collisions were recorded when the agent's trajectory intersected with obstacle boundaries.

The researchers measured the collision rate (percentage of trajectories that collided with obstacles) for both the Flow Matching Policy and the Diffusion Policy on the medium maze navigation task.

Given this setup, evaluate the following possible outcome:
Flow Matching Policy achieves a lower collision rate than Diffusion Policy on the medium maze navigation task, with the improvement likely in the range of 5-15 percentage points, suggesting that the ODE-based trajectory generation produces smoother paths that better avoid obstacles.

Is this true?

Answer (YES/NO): NO